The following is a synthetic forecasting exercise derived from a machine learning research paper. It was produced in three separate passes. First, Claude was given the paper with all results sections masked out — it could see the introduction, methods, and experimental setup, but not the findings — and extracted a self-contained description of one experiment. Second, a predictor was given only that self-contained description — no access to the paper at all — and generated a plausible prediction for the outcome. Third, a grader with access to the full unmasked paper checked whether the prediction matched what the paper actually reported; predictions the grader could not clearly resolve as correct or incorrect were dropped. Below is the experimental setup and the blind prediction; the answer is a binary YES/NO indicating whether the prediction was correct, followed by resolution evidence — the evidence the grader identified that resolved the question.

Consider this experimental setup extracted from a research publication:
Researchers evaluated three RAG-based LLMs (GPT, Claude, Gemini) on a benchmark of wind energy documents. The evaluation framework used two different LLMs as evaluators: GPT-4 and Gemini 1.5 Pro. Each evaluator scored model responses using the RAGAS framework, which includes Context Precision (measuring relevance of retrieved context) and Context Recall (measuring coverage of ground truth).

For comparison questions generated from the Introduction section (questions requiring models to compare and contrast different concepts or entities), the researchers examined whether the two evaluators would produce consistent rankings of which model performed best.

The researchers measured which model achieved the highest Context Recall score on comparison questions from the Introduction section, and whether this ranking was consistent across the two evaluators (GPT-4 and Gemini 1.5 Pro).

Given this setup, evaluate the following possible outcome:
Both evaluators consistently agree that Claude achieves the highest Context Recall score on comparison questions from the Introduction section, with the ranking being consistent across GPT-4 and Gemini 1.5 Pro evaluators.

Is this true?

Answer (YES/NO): YES